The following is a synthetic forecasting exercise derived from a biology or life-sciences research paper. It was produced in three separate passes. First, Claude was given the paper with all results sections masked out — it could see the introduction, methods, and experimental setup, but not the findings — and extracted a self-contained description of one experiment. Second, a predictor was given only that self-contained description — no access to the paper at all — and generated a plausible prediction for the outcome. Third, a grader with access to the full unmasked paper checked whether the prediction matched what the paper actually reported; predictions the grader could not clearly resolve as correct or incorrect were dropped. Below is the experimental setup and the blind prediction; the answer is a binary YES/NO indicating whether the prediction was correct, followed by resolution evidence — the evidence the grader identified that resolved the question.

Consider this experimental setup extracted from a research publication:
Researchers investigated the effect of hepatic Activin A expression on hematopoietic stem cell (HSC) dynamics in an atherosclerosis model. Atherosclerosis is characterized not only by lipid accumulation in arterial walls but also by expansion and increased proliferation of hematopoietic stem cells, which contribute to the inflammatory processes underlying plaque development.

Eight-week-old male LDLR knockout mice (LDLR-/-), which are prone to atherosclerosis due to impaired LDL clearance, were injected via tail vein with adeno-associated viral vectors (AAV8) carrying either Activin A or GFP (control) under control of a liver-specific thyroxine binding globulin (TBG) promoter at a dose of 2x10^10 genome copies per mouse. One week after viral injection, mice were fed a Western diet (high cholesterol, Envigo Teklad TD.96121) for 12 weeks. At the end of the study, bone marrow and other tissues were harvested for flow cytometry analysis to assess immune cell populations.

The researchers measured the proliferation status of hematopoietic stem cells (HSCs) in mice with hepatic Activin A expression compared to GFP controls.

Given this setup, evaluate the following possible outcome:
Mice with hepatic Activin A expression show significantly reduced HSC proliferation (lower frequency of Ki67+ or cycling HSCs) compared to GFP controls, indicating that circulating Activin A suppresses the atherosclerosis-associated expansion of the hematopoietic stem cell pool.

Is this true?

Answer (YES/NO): YES